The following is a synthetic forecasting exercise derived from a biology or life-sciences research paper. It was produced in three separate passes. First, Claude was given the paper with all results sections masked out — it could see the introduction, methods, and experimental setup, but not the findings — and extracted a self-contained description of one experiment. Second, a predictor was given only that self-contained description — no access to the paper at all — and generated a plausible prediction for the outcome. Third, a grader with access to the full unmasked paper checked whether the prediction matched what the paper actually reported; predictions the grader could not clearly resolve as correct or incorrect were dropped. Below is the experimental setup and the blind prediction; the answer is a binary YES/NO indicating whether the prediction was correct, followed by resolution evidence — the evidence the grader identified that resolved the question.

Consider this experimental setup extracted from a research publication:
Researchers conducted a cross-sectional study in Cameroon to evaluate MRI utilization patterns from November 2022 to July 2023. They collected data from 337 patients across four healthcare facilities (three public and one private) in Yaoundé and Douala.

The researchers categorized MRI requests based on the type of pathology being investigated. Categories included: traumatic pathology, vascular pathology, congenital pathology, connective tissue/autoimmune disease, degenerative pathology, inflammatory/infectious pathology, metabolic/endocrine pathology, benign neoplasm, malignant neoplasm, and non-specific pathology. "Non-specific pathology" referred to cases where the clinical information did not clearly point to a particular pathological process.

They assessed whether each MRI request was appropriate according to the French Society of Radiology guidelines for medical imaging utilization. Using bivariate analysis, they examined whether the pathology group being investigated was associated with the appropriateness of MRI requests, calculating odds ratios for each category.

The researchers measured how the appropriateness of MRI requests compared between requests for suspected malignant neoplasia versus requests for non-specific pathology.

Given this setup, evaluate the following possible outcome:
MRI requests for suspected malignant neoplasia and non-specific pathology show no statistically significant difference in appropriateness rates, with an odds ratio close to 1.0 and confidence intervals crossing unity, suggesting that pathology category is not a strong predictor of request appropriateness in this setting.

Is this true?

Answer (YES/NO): NO